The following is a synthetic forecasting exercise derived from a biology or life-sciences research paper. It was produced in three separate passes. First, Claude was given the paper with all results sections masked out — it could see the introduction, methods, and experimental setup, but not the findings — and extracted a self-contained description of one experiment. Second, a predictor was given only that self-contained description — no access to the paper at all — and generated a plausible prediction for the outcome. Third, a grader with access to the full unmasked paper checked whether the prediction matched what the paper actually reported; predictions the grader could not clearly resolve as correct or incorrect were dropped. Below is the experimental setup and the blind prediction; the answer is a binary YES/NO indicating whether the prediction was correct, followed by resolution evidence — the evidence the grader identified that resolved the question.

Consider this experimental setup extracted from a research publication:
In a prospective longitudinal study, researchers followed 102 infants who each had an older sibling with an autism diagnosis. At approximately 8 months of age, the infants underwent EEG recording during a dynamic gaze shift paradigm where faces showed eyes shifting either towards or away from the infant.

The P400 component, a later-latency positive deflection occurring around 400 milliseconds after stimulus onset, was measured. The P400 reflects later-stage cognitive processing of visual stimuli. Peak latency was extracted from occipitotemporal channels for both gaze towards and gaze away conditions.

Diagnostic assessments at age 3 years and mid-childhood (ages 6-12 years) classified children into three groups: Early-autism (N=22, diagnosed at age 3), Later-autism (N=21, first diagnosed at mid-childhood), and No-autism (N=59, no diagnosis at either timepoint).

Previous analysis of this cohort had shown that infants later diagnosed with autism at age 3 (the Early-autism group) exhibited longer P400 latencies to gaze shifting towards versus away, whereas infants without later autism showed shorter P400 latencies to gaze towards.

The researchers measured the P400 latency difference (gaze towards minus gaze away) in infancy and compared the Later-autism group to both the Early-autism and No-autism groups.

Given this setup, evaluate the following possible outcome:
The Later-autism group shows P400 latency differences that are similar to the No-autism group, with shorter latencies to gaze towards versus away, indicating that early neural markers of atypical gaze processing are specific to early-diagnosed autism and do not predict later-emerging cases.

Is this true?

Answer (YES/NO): NO